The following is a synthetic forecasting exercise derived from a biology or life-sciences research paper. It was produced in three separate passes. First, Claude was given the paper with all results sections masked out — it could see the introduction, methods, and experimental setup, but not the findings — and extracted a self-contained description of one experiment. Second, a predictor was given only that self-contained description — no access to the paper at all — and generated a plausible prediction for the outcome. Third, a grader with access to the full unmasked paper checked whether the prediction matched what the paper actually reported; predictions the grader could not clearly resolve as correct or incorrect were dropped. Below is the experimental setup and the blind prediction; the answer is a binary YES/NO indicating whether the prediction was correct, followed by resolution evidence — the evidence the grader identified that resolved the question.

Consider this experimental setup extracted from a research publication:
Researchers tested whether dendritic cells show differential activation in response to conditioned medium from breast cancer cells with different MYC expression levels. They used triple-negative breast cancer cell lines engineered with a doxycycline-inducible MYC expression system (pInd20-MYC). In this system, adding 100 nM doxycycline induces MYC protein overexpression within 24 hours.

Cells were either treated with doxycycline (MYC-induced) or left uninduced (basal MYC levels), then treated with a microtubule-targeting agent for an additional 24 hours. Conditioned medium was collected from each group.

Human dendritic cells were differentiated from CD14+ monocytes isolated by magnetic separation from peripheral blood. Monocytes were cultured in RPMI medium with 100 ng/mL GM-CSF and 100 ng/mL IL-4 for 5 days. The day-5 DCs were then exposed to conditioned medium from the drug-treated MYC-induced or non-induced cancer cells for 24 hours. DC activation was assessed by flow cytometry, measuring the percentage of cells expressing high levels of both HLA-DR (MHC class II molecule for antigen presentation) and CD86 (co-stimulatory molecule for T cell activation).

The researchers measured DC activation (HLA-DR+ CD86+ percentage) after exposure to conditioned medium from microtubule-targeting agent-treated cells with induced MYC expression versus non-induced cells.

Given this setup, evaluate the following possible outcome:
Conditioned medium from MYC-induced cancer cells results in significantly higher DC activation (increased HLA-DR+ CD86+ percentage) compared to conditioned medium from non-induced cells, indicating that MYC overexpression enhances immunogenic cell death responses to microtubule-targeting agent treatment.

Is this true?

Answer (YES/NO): YES